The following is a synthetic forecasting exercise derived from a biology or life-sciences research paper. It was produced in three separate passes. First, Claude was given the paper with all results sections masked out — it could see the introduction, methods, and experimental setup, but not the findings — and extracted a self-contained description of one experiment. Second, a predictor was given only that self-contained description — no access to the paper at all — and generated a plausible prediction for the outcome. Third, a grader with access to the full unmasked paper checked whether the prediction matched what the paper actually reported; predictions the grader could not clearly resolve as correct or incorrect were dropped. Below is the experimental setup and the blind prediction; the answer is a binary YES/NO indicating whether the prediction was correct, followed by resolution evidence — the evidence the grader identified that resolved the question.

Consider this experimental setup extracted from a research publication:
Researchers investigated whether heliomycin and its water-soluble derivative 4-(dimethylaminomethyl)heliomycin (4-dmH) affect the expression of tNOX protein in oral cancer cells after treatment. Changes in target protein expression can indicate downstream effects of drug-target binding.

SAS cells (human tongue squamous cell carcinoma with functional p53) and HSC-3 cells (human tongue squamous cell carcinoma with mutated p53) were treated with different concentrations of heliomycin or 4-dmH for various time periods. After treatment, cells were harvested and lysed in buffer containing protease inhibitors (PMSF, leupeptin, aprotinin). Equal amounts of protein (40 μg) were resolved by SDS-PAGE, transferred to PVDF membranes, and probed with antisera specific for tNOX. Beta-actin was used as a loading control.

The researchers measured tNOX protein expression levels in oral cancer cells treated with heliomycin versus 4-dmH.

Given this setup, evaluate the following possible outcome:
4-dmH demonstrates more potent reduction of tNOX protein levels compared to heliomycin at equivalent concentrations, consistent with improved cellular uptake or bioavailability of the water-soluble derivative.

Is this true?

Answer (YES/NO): NO